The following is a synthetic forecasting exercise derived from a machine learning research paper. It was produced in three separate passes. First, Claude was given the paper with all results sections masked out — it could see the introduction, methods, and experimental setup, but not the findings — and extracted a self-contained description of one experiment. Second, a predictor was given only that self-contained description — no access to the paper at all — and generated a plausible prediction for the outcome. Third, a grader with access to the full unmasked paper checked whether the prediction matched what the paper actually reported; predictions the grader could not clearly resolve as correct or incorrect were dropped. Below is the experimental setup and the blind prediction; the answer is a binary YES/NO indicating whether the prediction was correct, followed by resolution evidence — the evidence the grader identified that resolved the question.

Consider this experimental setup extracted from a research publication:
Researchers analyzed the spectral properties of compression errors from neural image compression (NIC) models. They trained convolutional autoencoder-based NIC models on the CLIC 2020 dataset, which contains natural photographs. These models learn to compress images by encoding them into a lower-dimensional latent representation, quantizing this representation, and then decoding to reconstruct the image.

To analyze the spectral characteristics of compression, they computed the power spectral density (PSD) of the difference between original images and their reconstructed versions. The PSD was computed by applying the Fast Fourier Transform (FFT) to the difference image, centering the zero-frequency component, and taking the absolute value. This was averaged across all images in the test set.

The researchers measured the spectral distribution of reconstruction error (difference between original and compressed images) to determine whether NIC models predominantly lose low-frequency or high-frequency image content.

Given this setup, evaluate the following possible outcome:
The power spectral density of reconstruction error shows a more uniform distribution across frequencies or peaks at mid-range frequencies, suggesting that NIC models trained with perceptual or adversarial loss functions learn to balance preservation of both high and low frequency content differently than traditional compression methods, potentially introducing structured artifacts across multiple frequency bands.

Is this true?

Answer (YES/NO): NO